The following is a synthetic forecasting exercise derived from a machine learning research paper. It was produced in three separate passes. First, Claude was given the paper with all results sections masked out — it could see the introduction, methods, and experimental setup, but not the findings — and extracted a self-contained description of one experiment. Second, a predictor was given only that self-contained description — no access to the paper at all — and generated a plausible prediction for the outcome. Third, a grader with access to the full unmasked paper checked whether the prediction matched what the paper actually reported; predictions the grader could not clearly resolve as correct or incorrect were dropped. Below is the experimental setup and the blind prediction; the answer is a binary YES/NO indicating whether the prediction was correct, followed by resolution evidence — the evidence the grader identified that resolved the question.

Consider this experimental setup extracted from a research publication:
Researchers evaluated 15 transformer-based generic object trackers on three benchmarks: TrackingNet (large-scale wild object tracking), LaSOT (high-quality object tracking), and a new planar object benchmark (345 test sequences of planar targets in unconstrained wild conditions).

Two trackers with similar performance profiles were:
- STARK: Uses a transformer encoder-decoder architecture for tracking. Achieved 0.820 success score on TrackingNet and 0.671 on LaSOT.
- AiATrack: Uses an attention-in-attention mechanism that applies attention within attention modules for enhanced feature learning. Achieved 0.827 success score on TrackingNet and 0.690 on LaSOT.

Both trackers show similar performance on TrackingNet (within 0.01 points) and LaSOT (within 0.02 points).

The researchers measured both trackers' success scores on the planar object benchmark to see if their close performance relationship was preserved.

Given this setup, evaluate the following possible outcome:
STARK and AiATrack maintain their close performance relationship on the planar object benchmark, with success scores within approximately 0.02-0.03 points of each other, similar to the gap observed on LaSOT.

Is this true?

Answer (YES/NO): YES